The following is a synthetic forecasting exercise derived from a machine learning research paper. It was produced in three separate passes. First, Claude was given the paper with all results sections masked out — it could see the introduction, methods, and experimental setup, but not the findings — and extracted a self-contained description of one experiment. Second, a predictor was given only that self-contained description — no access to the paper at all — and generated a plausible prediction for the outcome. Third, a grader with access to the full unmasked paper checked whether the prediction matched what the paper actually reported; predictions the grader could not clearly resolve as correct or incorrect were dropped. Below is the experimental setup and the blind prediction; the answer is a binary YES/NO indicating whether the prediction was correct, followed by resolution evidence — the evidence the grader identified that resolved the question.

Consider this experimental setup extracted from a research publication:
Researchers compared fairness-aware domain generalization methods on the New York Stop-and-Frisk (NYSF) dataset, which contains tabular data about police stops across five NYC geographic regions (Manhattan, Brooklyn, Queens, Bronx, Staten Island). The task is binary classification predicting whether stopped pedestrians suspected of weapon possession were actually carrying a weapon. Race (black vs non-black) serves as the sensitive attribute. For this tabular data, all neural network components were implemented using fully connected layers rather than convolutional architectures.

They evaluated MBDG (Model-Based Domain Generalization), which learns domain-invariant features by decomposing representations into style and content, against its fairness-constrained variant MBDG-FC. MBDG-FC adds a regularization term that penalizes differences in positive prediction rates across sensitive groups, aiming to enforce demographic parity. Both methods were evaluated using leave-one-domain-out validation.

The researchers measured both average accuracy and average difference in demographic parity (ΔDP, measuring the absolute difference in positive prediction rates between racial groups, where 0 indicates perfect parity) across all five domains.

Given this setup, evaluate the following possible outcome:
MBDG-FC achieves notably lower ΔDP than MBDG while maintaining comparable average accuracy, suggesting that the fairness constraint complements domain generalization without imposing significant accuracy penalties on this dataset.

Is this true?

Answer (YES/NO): NO